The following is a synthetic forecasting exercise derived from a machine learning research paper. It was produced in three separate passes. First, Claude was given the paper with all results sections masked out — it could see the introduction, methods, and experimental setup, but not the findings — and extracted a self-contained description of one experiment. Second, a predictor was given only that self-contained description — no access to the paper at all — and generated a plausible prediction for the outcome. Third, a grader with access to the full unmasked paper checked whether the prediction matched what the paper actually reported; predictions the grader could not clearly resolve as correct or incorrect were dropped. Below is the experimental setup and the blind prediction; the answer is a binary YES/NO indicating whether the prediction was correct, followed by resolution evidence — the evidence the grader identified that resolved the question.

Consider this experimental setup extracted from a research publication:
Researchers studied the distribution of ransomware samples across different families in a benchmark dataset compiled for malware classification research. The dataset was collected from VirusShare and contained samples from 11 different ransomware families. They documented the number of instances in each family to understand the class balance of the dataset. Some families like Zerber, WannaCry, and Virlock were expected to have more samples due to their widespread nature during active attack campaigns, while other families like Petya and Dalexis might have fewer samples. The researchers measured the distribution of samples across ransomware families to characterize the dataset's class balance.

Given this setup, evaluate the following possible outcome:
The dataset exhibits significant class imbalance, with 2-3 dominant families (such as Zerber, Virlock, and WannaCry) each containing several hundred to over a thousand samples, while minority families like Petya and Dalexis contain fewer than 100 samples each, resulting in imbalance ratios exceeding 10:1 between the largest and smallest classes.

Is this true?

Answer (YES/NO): NO